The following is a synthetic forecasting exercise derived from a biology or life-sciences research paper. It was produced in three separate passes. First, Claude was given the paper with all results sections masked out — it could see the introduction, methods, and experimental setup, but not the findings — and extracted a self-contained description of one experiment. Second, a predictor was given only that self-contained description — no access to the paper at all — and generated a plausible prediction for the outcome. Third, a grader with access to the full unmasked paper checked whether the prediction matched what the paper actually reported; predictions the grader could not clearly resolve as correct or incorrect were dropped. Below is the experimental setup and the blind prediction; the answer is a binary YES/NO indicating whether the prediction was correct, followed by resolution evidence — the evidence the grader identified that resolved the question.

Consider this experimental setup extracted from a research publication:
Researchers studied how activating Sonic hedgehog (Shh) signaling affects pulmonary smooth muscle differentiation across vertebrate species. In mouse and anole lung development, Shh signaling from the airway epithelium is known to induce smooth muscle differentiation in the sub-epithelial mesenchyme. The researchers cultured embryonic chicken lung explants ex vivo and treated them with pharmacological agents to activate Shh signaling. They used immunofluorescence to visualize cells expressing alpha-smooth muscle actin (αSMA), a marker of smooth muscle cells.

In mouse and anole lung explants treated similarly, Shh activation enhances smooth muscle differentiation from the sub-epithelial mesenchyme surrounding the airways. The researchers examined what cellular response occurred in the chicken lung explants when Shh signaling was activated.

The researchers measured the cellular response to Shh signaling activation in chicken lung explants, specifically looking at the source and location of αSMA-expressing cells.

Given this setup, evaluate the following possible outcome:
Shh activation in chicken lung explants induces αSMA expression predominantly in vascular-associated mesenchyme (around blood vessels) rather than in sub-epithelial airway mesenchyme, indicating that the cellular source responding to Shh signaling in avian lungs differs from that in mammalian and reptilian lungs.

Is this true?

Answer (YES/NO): NO